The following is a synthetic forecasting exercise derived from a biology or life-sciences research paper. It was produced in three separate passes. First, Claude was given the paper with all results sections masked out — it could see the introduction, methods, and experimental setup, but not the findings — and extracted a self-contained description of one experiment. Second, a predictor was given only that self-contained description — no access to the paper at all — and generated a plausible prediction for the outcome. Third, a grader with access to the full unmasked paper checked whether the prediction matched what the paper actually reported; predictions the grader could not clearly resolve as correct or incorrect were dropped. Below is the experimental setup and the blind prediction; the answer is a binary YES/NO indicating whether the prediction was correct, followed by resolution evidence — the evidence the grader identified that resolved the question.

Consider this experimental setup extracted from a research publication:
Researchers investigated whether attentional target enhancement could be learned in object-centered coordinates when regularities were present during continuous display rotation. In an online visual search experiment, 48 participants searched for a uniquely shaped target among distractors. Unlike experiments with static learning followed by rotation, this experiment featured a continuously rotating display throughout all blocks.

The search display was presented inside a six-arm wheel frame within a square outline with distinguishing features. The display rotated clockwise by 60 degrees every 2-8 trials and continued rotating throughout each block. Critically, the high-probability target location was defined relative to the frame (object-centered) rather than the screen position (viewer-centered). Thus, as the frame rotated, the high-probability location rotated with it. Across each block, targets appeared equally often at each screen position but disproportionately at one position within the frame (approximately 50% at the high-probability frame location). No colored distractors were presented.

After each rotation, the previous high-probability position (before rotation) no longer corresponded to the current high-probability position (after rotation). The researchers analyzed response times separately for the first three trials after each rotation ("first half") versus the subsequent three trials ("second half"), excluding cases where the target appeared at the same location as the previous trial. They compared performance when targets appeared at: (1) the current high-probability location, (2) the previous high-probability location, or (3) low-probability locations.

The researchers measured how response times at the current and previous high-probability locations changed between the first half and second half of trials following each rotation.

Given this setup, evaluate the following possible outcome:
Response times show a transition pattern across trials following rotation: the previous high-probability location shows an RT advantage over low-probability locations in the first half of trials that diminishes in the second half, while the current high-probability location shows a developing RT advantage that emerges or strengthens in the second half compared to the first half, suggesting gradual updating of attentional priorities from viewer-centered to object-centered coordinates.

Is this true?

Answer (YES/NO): YES